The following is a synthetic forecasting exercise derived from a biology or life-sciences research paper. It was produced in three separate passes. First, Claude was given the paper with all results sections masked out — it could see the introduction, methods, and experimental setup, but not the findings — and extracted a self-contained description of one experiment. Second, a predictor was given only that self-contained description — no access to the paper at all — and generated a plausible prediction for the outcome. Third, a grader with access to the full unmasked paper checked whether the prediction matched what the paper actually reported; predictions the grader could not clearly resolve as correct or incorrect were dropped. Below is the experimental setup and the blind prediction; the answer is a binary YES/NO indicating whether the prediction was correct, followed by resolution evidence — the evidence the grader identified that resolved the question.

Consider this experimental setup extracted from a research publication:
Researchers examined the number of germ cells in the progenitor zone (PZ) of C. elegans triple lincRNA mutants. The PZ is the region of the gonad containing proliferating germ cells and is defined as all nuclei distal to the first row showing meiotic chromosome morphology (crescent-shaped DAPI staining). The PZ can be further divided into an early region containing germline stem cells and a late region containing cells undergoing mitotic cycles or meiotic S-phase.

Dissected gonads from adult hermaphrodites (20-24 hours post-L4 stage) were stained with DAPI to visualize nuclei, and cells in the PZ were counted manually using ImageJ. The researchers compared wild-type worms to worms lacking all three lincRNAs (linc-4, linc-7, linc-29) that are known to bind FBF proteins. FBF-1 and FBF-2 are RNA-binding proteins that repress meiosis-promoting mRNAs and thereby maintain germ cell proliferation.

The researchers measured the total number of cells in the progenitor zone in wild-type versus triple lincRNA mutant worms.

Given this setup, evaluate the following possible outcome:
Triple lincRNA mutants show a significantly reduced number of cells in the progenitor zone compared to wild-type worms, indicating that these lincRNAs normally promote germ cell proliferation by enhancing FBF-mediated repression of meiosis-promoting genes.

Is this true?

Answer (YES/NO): NO